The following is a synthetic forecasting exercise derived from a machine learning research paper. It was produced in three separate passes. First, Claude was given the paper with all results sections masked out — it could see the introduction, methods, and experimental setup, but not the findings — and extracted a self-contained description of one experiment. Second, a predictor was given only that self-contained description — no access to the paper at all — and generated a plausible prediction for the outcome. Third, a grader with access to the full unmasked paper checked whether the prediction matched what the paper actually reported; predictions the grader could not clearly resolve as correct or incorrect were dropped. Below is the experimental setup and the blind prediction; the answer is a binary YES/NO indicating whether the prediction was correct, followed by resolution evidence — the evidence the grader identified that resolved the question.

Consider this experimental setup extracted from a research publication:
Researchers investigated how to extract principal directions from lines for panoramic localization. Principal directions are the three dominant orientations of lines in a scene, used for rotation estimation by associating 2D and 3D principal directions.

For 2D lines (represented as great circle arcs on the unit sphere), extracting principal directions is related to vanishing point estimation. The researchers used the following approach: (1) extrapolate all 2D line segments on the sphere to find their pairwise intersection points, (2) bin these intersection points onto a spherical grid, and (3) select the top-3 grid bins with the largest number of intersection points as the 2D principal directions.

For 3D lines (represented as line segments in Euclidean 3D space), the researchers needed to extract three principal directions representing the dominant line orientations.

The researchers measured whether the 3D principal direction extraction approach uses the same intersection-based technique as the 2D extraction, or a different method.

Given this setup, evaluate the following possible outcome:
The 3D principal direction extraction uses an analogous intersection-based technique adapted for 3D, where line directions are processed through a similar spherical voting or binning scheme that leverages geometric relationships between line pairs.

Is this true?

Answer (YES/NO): NO